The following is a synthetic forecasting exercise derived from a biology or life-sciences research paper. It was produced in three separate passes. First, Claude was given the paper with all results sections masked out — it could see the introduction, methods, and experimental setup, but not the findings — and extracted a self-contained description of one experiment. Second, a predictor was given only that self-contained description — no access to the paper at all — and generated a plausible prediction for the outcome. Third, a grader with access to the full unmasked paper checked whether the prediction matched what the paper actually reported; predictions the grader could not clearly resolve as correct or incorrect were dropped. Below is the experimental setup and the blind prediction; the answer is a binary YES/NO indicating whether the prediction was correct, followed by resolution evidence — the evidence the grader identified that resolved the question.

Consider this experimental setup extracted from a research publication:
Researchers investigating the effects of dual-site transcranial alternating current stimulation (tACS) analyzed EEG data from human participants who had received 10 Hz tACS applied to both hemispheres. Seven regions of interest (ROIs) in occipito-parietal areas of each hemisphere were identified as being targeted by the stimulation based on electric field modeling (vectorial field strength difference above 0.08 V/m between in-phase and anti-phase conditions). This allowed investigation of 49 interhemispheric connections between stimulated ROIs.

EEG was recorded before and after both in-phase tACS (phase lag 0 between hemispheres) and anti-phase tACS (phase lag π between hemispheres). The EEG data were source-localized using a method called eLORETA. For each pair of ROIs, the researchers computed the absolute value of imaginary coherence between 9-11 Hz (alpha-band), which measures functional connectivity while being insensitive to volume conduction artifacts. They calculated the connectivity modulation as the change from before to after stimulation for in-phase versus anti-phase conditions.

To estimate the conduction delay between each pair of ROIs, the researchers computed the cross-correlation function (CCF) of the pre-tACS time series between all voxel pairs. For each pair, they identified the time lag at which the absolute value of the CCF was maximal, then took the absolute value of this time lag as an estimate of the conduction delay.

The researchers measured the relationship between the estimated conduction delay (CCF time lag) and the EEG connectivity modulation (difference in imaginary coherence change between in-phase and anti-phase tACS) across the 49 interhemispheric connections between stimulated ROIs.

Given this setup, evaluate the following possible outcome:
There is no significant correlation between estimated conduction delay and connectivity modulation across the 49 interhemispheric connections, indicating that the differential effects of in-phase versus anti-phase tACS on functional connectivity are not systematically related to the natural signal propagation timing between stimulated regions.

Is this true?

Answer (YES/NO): NO